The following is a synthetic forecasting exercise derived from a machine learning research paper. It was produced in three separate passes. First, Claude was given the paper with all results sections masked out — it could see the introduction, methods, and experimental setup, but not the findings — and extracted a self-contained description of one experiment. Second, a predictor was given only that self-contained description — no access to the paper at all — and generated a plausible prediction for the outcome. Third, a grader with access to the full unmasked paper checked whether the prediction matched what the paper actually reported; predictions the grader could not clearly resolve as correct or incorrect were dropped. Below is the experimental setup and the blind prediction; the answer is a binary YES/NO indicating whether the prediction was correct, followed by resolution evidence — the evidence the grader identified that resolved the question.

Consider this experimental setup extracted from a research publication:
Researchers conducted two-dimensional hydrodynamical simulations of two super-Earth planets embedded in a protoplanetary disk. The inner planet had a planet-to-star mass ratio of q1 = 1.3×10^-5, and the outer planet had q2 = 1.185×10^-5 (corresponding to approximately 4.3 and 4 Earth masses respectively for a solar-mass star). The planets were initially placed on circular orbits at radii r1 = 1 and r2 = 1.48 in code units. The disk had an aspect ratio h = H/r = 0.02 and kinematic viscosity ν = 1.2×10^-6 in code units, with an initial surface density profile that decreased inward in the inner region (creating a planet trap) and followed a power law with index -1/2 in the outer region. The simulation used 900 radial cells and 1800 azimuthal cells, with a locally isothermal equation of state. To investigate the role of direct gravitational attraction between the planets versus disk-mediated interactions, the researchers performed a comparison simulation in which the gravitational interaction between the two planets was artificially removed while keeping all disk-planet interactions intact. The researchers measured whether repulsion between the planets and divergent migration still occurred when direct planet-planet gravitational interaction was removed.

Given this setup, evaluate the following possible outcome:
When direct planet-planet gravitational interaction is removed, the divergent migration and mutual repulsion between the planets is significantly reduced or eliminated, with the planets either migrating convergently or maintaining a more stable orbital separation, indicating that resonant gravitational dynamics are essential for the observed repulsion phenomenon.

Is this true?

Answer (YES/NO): NO